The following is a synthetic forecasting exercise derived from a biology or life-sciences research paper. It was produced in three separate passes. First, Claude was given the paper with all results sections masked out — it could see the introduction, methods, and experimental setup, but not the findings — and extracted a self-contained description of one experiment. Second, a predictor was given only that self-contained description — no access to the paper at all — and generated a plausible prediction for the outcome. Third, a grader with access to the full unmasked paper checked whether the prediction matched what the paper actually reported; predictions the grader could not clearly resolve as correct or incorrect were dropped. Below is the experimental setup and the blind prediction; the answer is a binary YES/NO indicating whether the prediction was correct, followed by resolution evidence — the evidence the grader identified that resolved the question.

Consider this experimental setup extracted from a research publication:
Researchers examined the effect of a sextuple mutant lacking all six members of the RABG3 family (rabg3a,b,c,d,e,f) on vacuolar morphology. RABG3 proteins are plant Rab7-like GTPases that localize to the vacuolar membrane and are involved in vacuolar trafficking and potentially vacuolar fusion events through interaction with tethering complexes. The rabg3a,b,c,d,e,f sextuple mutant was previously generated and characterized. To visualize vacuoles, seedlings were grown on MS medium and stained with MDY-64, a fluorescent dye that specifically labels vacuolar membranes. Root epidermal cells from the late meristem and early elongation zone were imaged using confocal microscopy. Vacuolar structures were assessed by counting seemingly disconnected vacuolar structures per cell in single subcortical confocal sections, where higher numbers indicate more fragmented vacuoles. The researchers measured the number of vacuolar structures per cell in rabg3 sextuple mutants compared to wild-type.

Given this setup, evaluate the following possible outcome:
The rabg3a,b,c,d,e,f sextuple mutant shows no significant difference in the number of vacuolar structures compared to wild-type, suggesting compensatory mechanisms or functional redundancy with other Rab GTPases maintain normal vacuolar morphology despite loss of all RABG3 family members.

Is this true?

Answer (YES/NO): NO